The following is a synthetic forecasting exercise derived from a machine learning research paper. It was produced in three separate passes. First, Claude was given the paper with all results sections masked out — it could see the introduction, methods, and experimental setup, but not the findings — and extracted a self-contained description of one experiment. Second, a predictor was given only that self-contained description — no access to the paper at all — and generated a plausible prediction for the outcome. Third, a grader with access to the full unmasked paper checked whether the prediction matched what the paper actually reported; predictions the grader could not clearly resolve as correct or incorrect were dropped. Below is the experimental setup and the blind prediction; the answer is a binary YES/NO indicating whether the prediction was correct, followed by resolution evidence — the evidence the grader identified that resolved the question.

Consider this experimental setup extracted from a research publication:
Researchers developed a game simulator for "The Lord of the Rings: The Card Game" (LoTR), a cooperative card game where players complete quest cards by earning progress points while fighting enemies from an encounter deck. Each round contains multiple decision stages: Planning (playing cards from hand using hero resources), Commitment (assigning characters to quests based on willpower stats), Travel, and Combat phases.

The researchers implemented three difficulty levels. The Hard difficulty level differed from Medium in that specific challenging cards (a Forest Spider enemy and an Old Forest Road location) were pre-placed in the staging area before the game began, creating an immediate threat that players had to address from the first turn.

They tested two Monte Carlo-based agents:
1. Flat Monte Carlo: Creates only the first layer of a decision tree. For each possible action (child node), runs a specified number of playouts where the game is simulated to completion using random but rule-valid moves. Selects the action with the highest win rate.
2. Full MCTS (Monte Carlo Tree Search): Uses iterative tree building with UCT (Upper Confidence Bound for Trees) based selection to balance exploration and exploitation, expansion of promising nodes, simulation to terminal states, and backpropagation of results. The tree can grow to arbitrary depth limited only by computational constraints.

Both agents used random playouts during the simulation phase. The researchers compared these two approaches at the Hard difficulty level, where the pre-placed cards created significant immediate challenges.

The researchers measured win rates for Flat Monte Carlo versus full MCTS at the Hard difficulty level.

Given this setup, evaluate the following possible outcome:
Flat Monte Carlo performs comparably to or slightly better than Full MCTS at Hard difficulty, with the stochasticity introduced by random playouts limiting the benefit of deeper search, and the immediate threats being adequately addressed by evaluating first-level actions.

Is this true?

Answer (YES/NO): NO